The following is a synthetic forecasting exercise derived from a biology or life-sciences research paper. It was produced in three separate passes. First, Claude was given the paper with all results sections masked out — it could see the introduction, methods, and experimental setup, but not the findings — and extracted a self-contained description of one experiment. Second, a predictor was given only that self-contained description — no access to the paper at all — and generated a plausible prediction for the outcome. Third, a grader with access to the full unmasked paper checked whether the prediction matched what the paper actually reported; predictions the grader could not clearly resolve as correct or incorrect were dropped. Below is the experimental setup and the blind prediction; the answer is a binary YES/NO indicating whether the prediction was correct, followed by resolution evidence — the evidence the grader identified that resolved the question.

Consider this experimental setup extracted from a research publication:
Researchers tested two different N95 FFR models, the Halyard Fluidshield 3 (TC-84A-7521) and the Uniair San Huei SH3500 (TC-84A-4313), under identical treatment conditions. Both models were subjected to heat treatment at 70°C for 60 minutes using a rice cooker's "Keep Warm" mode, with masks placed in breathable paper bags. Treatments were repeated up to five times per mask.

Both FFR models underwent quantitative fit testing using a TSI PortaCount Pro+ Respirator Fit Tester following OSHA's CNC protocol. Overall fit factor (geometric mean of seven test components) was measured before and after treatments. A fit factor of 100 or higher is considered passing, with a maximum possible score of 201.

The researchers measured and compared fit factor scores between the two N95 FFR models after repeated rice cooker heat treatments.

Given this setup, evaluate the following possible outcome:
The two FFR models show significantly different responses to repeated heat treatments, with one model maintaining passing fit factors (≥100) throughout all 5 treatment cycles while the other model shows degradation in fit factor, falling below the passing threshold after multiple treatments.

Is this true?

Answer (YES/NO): NO